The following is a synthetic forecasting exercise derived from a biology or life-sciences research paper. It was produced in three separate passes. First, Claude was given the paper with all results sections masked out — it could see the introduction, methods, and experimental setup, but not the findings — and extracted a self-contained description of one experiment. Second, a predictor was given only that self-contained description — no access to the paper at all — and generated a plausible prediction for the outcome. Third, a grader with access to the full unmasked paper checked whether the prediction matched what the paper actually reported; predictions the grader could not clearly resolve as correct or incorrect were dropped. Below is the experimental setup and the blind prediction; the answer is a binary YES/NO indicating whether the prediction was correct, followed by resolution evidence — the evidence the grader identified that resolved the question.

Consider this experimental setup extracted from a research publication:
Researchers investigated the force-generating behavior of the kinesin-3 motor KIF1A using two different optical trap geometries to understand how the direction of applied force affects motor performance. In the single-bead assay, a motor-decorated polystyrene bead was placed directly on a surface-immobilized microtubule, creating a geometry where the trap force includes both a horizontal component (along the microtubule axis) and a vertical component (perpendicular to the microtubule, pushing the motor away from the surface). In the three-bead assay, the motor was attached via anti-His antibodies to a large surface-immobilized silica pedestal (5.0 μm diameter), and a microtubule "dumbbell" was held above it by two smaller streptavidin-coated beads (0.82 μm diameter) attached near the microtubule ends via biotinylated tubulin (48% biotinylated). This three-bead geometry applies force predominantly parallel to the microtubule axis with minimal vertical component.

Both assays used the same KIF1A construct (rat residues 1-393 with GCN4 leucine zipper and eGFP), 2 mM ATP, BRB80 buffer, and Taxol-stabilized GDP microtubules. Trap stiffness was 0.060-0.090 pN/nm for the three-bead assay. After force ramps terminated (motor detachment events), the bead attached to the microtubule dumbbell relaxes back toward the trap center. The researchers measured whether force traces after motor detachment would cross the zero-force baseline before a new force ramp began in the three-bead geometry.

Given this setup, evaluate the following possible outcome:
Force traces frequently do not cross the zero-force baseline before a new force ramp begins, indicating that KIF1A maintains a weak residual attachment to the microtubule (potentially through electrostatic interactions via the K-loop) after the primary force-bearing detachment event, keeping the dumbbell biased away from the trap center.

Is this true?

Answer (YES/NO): NO